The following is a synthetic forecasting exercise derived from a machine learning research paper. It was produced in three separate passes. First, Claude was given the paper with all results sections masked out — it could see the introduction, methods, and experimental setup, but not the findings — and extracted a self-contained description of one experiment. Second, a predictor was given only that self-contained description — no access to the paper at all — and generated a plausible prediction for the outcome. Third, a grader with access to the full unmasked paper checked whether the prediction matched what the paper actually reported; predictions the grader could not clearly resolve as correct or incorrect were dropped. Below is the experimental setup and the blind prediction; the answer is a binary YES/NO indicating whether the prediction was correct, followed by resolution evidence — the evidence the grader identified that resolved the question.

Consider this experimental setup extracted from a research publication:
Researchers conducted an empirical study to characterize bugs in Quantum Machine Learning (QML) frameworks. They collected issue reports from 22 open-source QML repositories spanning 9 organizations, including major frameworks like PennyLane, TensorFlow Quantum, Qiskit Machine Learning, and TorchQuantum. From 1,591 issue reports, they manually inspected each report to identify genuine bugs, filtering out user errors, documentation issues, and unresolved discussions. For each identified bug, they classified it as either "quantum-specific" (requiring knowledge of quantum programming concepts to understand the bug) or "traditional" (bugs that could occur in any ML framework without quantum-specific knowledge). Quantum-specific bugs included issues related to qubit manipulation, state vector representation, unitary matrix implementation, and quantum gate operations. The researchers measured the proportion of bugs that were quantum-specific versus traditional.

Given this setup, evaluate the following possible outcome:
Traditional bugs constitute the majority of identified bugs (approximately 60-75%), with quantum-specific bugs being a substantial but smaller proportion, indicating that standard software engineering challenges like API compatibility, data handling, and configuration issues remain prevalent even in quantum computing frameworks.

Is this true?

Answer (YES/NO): YES